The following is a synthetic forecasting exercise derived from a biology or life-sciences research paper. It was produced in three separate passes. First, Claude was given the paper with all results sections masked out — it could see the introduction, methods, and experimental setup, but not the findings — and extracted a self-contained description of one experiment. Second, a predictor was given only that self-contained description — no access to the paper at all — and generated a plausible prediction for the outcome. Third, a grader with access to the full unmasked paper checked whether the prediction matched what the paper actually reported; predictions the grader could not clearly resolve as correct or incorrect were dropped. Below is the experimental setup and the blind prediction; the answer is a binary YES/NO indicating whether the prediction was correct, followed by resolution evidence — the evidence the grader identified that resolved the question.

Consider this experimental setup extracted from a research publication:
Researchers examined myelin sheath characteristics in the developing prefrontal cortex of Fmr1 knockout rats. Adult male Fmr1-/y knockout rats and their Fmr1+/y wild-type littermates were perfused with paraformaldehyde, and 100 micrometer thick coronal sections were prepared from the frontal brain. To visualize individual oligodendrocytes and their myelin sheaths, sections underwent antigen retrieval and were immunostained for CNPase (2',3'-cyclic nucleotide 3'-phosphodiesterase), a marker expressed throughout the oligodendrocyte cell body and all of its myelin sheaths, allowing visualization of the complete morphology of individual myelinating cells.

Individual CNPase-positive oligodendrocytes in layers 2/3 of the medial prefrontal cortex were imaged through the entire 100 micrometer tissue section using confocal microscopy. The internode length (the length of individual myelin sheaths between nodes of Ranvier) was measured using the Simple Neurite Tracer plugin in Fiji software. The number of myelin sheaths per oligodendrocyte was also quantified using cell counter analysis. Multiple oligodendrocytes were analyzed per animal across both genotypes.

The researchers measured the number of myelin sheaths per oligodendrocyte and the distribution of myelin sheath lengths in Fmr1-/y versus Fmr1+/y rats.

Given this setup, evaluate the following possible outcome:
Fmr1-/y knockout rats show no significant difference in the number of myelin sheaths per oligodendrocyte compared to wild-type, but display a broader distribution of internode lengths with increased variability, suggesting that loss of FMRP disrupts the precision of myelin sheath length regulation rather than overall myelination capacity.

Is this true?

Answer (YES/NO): NO